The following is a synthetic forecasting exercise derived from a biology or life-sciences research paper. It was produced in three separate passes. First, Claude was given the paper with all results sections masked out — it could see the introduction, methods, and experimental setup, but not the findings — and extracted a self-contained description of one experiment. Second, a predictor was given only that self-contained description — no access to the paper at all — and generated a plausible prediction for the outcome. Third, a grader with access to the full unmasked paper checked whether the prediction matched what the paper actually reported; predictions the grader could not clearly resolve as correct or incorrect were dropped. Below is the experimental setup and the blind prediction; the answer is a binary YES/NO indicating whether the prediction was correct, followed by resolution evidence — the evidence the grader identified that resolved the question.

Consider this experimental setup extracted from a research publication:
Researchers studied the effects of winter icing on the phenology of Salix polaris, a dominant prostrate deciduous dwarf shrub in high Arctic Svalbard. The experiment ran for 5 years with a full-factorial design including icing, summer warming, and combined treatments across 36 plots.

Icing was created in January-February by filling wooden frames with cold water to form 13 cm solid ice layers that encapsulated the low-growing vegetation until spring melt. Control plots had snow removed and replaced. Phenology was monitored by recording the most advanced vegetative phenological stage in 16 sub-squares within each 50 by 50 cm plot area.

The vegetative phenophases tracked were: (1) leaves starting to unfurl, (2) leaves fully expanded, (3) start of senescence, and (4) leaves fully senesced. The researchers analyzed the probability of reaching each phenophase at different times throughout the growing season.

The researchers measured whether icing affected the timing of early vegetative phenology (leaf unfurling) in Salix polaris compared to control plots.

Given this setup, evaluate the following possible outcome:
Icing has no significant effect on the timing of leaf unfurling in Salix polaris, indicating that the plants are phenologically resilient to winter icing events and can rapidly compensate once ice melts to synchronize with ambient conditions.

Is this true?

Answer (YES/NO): NO